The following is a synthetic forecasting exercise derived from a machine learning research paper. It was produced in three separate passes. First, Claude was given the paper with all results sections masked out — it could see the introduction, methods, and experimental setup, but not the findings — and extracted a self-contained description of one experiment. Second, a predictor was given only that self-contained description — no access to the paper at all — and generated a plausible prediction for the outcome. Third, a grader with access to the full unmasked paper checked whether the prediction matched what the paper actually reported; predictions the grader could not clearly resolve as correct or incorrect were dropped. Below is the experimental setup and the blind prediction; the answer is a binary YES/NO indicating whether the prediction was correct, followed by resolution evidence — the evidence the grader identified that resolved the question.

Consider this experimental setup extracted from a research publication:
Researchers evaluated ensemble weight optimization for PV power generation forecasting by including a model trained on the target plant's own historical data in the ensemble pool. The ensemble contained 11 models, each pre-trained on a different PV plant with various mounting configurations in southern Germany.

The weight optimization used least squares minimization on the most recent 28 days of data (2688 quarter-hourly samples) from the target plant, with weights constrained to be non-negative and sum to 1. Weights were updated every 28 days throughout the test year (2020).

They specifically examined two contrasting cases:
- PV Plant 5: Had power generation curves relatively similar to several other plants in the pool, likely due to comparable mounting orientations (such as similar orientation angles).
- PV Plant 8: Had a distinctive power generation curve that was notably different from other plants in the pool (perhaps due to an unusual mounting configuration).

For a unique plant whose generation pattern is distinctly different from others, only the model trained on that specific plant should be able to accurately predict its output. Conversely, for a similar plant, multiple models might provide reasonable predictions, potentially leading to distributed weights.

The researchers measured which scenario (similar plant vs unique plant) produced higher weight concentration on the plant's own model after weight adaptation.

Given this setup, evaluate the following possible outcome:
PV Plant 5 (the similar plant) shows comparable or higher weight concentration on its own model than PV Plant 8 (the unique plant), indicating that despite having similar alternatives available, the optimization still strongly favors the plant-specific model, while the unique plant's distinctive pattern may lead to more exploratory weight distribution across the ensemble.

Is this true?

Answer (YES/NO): NO